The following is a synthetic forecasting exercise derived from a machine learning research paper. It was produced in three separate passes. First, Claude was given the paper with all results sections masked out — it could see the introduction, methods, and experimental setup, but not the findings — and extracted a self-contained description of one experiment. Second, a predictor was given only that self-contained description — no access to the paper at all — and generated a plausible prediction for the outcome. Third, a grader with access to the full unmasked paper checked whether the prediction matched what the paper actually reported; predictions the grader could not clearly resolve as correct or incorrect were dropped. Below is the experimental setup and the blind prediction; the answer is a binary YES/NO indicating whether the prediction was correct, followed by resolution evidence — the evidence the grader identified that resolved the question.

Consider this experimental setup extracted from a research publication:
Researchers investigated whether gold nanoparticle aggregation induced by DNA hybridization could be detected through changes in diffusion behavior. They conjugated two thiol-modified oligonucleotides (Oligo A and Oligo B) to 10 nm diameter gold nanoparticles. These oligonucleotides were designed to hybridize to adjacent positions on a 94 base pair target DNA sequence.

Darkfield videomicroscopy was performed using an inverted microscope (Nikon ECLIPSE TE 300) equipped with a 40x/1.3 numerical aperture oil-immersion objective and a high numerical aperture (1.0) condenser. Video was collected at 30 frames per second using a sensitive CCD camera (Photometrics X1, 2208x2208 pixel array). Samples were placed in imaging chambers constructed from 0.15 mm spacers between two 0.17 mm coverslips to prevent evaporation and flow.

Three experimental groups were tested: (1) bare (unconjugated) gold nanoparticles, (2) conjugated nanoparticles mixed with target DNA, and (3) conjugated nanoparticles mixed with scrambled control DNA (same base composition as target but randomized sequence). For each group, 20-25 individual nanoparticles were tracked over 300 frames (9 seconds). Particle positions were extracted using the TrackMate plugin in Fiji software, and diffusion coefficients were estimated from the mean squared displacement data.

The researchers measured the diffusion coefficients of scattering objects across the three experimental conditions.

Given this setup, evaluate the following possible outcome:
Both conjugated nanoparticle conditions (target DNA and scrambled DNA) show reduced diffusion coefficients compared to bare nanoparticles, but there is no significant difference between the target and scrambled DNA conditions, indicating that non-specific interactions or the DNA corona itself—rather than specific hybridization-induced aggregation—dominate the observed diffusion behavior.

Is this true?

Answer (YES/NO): NO